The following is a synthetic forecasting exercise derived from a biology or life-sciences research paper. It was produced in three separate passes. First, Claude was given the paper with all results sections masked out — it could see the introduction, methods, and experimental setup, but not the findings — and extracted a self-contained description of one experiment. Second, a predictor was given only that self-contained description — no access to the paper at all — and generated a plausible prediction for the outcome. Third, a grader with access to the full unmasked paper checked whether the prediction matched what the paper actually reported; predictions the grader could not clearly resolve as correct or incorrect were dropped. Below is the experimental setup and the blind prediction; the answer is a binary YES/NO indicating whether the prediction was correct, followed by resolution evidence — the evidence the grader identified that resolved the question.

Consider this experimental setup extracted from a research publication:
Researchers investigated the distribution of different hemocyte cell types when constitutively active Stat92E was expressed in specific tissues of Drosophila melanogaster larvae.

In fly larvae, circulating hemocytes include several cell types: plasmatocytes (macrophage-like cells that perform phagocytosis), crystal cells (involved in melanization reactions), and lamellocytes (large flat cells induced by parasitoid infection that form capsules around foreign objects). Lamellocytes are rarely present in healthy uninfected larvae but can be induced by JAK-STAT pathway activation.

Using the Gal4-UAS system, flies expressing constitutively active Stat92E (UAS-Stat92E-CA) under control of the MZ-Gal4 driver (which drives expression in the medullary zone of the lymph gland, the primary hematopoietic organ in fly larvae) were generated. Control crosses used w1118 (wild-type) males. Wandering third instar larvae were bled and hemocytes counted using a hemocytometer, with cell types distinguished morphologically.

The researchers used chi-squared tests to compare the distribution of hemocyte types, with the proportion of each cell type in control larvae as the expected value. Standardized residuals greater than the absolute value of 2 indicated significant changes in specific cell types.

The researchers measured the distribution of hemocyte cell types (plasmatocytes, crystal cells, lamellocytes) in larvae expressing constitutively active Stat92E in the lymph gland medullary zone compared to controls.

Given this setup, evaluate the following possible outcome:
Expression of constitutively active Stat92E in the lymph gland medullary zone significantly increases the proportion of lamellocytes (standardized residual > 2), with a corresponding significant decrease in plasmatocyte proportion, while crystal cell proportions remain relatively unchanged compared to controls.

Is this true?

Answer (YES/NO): NO